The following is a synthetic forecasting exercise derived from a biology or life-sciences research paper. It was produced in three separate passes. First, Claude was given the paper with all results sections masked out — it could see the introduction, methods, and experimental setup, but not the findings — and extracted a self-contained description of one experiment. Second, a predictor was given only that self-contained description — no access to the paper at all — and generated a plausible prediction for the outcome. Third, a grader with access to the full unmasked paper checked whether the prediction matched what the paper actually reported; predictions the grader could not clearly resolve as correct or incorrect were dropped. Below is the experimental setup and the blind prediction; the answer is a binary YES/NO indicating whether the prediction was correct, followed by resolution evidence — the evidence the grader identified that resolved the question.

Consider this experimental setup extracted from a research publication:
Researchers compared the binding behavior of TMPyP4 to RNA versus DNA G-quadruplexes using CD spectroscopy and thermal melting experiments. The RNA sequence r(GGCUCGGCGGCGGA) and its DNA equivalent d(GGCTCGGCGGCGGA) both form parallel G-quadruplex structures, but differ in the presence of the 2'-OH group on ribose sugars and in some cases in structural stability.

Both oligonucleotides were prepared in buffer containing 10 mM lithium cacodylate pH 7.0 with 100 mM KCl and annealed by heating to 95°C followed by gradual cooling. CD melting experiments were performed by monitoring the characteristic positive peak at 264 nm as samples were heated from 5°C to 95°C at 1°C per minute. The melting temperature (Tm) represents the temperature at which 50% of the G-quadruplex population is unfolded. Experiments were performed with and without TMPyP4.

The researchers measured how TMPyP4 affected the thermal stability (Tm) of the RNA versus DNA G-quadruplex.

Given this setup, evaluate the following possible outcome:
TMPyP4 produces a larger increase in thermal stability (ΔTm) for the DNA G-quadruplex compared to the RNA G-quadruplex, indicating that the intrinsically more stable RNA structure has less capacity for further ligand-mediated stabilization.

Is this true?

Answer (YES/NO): NO